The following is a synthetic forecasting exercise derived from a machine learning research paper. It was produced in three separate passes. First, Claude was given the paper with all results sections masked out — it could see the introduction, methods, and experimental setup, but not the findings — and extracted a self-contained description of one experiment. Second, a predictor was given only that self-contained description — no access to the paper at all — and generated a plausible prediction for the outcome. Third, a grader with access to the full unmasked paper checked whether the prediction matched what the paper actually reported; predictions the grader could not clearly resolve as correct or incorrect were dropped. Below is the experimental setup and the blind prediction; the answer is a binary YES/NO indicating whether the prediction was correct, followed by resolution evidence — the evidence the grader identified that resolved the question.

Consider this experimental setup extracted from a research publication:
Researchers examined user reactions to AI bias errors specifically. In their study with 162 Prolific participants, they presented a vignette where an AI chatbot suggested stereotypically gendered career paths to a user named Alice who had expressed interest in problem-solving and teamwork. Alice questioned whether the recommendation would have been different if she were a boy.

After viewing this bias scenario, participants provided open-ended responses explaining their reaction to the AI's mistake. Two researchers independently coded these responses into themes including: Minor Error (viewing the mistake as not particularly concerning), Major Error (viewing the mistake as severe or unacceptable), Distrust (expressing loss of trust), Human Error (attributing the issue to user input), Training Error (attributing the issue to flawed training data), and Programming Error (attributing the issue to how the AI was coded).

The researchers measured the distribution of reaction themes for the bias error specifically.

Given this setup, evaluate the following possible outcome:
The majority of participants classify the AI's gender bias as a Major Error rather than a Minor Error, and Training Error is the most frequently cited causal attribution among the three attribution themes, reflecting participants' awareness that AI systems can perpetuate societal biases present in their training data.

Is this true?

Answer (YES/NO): NO